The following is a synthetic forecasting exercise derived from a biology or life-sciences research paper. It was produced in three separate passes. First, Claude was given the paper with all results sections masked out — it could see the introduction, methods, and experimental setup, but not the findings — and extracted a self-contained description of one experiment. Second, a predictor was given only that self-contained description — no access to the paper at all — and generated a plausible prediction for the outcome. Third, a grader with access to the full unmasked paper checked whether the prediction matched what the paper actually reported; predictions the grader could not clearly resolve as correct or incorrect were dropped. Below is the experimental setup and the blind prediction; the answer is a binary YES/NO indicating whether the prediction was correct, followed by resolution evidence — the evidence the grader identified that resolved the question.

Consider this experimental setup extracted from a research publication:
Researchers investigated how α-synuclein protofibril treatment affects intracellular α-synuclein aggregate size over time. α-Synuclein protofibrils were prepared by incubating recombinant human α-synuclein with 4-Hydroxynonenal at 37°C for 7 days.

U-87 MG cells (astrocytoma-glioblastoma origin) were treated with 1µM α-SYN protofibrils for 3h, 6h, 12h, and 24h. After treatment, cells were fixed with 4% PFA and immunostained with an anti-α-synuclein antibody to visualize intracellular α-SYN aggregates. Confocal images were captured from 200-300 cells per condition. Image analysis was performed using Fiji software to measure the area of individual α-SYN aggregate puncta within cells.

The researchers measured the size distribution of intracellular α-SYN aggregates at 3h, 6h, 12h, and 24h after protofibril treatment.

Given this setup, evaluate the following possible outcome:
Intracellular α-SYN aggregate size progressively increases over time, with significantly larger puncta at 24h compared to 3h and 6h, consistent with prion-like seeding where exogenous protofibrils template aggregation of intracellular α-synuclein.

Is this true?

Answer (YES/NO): NO